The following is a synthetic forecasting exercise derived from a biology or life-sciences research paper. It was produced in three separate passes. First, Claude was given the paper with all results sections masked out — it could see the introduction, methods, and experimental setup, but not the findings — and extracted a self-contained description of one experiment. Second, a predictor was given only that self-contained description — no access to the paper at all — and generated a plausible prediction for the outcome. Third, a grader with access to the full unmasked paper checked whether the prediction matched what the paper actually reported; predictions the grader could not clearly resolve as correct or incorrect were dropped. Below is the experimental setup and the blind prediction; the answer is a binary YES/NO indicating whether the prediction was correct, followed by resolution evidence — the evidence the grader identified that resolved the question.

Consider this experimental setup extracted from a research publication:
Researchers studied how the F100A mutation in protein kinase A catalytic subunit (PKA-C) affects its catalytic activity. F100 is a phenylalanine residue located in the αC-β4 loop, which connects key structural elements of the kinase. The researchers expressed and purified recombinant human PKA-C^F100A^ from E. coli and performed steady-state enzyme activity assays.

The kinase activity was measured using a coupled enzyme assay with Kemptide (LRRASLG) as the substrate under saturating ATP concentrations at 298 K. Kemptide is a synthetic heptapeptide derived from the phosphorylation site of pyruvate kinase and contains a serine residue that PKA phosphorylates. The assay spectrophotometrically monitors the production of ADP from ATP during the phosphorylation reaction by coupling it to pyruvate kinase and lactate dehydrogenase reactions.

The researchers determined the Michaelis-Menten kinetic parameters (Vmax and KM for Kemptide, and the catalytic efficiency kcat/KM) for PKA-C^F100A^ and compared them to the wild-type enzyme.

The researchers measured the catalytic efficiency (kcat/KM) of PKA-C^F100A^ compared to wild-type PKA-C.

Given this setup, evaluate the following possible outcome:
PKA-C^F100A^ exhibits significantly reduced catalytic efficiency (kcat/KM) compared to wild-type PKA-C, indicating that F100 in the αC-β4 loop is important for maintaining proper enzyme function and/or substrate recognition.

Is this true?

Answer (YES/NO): NO